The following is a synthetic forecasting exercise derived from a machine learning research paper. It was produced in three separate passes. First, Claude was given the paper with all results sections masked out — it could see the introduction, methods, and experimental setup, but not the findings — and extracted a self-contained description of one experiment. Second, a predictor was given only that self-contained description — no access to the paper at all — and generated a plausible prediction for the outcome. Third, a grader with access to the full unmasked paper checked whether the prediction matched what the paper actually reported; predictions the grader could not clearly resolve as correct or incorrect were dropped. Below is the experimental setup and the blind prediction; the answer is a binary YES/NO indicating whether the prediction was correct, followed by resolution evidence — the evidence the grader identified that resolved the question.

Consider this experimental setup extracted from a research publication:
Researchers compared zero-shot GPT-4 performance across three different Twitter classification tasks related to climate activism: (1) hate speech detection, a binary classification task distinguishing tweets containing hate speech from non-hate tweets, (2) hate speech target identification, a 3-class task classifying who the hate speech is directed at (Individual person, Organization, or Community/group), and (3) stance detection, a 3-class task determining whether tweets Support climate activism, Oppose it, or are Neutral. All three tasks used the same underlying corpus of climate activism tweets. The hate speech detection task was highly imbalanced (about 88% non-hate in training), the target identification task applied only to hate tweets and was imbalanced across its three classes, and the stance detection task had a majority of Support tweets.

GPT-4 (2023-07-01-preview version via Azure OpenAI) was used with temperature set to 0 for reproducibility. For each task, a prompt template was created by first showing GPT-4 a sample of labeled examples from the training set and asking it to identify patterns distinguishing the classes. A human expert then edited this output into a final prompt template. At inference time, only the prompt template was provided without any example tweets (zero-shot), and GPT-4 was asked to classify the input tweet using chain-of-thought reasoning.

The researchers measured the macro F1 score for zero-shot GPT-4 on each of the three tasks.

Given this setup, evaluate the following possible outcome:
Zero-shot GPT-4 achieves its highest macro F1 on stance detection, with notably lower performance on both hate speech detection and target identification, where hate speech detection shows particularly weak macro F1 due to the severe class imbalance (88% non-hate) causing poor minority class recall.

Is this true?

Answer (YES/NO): NO